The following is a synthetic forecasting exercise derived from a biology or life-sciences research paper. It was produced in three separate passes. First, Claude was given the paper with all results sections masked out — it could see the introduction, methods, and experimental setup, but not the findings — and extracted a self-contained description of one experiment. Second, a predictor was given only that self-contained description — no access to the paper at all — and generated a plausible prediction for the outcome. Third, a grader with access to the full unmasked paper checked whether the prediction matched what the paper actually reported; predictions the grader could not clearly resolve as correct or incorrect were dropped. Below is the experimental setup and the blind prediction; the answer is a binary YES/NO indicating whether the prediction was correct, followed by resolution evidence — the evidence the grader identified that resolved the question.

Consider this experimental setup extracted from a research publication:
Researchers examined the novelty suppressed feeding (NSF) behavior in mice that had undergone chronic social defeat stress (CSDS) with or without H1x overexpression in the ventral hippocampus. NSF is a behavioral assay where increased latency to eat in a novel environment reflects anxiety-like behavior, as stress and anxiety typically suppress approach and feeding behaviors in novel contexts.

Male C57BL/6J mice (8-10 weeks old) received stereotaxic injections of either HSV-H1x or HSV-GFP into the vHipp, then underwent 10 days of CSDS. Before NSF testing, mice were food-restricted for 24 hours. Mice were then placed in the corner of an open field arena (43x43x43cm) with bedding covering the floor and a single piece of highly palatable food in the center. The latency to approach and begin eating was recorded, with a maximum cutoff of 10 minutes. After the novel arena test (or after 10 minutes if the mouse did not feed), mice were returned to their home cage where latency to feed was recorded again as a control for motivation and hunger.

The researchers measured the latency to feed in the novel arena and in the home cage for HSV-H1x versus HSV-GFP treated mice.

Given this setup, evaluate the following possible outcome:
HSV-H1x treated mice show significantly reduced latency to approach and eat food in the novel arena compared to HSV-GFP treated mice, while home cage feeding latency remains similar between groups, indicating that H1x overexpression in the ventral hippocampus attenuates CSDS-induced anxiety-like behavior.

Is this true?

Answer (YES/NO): NO